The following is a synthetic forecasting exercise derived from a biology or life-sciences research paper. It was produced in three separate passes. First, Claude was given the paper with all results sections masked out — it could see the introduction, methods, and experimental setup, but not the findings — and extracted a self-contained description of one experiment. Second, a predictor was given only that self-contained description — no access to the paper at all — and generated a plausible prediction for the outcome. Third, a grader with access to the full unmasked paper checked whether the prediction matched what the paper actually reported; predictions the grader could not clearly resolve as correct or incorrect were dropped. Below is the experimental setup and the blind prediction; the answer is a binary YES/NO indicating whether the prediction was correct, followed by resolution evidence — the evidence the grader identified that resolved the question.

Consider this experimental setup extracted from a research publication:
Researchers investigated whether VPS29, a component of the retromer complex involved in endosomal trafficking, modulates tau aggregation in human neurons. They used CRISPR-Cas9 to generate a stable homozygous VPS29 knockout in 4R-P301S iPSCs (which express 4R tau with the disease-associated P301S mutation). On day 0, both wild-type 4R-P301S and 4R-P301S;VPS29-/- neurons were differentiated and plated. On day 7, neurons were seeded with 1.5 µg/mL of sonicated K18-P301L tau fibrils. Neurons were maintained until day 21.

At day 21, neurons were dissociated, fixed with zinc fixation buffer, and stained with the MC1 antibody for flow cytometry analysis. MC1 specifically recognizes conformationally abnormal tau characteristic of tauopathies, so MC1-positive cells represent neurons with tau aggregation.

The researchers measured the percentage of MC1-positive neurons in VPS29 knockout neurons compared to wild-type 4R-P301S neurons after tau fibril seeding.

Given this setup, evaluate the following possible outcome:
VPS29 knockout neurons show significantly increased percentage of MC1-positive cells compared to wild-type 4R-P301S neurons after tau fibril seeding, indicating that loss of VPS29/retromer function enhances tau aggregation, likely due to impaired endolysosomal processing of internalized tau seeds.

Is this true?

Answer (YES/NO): YES